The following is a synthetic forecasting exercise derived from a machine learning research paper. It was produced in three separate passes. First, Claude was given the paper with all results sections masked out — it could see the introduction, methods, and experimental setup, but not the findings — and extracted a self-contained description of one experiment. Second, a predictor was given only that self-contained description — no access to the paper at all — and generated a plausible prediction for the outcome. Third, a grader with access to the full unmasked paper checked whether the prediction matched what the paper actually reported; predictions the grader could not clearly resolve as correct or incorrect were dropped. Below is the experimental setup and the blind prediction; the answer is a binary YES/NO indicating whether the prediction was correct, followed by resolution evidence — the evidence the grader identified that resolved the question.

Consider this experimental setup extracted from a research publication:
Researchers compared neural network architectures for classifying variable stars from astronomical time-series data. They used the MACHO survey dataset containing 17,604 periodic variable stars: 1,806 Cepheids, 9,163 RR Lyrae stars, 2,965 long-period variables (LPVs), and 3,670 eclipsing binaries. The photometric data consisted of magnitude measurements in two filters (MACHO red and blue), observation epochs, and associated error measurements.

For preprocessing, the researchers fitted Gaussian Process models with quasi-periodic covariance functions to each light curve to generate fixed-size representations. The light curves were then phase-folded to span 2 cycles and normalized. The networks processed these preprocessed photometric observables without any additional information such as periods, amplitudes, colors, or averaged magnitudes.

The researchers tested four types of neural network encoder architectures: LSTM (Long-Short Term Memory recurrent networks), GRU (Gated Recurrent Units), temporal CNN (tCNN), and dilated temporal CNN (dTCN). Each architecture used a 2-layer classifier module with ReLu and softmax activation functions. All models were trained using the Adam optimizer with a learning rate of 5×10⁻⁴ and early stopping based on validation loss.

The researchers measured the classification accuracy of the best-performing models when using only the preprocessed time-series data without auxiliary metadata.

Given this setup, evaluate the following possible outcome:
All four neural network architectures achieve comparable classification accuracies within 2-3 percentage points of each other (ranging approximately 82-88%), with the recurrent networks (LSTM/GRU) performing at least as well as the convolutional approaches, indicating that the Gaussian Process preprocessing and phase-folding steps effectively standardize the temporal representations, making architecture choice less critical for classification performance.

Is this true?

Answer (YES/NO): NO